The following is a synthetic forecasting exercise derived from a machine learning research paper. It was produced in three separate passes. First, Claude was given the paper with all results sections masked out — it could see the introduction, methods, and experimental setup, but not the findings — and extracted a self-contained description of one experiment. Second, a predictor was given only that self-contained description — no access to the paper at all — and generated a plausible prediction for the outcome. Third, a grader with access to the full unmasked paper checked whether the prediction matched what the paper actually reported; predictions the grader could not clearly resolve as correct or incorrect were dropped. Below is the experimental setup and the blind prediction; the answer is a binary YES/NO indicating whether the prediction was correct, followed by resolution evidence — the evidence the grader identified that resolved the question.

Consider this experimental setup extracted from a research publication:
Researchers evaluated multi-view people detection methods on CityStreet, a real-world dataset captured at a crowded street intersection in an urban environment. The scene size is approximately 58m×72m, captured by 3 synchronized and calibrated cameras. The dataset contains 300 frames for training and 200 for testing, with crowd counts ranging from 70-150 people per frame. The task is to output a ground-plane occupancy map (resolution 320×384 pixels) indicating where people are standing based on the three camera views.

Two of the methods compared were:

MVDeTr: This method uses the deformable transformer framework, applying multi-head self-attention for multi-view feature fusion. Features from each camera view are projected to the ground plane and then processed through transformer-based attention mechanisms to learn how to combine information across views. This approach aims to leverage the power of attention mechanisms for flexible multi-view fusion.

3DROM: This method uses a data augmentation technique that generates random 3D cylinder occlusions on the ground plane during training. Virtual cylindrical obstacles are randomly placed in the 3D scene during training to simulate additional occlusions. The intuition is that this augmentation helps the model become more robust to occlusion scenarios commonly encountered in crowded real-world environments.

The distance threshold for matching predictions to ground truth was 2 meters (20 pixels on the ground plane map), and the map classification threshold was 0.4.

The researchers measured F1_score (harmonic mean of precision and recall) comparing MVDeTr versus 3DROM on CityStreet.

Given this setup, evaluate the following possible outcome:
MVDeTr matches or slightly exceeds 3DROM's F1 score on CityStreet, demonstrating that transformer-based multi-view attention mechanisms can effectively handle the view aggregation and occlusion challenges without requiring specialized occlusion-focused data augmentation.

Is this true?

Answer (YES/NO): NO